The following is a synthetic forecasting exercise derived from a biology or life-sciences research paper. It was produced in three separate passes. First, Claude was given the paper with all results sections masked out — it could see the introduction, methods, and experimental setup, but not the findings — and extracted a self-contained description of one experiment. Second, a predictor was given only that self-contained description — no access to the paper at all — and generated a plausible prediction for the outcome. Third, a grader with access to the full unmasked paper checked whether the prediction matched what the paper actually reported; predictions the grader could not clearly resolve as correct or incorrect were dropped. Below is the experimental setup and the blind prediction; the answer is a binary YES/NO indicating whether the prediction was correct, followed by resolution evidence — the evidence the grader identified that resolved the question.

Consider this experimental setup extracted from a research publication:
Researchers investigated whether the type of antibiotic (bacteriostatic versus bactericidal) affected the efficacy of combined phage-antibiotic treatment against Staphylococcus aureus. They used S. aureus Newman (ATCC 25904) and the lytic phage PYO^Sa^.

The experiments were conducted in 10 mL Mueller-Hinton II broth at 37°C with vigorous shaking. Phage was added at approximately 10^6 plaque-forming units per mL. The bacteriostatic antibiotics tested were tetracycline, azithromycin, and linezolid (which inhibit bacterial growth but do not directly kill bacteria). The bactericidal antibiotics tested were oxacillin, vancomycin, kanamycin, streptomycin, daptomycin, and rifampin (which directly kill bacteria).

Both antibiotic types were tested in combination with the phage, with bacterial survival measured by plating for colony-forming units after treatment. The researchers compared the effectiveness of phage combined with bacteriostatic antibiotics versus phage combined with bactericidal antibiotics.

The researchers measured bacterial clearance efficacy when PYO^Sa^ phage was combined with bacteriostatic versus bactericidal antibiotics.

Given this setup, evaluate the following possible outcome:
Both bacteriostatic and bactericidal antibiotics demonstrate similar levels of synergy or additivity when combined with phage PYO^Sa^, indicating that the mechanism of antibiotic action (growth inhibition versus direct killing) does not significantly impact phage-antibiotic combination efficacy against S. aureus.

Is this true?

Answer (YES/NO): NO